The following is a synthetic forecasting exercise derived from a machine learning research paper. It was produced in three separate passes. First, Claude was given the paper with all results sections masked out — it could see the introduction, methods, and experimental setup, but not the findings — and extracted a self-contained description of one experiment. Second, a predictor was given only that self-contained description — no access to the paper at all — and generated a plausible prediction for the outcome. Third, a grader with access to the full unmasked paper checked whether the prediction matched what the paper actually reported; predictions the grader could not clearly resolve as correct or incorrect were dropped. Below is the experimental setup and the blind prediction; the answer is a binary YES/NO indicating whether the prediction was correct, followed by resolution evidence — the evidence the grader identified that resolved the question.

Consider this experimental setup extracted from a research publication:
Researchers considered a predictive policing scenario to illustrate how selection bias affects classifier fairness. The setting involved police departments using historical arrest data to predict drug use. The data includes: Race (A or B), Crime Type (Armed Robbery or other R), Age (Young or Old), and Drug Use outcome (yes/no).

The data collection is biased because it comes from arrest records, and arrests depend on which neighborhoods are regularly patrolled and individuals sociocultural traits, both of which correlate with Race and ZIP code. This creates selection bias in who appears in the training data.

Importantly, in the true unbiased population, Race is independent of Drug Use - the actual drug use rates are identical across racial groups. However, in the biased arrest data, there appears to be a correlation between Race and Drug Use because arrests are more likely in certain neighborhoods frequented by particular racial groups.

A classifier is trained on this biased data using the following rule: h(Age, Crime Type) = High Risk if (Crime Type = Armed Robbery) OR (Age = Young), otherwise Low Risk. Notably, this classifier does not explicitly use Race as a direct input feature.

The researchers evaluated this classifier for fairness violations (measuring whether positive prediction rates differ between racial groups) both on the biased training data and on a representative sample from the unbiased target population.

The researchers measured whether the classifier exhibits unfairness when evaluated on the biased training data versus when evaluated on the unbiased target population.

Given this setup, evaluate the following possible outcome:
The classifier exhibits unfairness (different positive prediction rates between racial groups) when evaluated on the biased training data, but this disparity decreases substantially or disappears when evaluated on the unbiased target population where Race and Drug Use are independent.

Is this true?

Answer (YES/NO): NO